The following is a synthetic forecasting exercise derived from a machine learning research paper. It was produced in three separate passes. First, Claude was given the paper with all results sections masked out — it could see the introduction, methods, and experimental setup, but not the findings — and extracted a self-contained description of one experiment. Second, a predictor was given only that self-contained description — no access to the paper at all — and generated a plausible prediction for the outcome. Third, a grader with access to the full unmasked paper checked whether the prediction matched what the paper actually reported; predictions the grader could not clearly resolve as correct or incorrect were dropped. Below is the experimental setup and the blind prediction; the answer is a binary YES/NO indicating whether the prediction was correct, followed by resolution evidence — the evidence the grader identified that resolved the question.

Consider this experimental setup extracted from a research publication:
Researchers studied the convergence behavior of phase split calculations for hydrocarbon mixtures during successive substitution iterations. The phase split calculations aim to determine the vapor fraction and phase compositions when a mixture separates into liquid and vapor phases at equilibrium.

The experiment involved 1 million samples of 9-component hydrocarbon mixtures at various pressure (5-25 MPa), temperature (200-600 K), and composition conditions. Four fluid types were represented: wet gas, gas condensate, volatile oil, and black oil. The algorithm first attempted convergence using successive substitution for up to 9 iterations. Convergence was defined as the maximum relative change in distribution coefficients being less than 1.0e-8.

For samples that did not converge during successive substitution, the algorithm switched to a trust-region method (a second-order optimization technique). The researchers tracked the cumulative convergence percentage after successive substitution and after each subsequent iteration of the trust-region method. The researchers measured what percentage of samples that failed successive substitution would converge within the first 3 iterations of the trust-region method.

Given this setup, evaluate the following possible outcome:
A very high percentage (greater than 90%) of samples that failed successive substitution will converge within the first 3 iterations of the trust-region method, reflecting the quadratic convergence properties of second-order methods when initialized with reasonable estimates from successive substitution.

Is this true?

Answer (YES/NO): YES